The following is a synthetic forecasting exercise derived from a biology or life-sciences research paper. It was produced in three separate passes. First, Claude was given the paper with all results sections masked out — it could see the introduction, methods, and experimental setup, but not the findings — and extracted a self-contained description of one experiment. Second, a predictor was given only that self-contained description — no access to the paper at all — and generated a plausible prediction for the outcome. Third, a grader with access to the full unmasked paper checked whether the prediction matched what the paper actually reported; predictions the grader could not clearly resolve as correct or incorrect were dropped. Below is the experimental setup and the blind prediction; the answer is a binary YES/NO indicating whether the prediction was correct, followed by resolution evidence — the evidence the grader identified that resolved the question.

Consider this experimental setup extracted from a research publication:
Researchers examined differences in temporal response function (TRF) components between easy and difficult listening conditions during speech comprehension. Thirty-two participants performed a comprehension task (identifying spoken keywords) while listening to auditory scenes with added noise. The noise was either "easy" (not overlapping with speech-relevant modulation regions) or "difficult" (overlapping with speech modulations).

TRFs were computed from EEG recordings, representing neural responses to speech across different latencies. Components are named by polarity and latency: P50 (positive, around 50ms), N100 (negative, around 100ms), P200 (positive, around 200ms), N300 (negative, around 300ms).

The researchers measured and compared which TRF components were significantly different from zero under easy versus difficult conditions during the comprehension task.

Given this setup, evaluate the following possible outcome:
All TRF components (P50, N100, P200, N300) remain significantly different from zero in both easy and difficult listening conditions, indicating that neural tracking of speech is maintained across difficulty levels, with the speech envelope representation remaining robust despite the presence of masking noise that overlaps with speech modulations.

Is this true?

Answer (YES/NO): NO